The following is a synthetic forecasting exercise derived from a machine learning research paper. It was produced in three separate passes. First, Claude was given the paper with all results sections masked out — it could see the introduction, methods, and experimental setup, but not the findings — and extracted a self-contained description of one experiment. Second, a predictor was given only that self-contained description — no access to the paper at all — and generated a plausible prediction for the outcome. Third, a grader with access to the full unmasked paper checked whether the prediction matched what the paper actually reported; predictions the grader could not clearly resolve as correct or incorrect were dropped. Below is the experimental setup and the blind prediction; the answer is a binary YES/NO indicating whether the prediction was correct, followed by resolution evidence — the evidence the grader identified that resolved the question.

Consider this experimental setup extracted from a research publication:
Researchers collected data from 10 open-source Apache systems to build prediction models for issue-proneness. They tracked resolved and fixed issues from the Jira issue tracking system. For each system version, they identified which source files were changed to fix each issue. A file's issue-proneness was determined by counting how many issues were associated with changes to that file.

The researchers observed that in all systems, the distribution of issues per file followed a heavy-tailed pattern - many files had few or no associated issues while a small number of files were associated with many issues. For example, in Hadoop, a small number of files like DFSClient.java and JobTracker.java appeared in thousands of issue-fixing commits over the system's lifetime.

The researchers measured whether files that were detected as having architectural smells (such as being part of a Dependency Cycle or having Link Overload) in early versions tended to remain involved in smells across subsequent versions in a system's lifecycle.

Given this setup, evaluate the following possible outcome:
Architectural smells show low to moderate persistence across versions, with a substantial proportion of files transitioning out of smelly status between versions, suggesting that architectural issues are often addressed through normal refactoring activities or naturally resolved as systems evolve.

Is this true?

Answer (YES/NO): NO